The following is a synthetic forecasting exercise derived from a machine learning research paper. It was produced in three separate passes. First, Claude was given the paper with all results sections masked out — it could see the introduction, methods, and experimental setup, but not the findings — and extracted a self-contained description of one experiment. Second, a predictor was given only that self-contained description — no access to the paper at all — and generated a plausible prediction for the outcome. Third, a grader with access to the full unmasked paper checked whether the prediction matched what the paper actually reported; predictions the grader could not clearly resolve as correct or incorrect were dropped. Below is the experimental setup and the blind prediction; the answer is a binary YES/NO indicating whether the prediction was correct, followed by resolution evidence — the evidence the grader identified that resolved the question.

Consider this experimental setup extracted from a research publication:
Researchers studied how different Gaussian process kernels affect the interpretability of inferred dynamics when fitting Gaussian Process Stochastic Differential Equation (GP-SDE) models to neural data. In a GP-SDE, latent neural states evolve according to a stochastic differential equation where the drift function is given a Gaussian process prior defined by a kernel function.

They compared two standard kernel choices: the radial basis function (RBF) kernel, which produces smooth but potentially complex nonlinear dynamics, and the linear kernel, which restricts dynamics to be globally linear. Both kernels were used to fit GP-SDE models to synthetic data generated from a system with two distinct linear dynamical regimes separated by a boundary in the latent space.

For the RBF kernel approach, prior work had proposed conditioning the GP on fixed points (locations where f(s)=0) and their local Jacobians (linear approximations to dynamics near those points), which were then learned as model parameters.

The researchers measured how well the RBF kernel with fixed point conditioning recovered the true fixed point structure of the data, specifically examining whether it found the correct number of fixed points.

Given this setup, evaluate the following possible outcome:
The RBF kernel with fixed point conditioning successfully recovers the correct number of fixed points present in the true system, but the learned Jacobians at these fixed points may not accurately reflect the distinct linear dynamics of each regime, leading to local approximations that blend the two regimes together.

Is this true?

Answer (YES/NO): NO